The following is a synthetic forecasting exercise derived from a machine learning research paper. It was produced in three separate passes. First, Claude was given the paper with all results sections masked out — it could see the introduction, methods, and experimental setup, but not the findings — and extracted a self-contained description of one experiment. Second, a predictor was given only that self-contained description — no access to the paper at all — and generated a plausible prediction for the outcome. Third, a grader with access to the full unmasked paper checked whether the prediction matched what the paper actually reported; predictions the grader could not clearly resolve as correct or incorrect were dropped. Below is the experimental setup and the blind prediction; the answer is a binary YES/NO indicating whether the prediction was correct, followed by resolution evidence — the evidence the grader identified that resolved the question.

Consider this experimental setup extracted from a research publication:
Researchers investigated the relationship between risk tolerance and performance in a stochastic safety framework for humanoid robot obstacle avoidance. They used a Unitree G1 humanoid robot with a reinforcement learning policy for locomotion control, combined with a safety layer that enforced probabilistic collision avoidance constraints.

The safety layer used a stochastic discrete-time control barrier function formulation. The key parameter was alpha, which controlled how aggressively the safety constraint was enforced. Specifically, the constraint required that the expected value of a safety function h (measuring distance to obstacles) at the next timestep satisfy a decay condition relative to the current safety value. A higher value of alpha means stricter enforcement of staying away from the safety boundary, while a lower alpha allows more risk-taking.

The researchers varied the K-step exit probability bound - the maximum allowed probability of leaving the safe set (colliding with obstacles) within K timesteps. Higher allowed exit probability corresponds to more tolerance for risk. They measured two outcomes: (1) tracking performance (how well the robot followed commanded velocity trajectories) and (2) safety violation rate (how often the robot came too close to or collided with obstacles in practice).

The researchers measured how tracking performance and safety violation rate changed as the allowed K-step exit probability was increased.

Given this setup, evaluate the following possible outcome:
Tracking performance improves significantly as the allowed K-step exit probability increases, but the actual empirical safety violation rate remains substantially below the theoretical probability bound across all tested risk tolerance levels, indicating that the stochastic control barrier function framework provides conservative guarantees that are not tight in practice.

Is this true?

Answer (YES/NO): YES